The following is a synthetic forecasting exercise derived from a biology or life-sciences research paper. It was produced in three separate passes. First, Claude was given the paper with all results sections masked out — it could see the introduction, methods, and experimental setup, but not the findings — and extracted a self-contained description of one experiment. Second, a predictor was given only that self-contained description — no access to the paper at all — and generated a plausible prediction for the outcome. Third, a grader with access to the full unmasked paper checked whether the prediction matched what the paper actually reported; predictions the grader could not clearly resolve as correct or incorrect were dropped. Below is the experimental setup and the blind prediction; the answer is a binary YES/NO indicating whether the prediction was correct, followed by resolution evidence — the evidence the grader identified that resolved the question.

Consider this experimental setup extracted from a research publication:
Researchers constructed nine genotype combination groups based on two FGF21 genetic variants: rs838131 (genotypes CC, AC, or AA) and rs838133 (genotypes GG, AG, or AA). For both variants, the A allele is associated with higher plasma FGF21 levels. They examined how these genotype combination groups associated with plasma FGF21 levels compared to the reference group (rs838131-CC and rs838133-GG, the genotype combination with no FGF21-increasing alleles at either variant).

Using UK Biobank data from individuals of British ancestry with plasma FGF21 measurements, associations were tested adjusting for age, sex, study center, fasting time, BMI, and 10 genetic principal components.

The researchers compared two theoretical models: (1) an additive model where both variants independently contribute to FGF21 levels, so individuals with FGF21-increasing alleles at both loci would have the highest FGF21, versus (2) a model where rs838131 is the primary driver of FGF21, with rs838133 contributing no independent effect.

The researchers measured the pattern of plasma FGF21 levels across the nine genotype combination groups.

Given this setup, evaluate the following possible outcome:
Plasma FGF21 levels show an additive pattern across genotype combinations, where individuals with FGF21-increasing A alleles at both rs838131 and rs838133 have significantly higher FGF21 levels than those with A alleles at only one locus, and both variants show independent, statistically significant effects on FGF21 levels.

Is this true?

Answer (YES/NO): NO